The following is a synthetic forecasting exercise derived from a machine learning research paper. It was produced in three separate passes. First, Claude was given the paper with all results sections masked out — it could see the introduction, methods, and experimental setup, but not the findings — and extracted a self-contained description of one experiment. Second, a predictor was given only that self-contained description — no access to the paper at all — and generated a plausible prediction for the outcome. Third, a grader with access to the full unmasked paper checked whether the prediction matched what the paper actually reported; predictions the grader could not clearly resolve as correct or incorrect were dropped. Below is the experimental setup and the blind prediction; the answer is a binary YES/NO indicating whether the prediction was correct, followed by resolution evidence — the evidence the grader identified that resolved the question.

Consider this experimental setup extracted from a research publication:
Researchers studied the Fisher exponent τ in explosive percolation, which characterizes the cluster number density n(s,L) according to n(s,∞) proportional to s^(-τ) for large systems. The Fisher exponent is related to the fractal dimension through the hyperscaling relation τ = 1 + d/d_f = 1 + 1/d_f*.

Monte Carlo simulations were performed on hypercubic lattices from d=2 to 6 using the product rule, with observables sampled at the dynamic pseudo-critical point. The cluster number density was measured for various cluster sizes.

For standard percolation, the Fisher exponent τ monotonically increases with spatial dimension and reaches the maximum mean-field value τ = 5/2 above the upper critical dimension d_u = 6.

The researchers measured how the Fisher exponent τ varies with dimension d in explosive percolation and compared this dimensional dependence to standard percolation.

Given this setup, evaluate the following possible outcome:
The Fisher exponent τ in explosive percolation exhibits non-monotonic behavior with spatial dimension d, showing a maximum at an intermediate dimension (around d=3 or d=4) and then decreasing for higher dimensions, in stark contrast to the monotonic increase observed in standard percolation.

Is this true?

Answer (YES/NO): YES